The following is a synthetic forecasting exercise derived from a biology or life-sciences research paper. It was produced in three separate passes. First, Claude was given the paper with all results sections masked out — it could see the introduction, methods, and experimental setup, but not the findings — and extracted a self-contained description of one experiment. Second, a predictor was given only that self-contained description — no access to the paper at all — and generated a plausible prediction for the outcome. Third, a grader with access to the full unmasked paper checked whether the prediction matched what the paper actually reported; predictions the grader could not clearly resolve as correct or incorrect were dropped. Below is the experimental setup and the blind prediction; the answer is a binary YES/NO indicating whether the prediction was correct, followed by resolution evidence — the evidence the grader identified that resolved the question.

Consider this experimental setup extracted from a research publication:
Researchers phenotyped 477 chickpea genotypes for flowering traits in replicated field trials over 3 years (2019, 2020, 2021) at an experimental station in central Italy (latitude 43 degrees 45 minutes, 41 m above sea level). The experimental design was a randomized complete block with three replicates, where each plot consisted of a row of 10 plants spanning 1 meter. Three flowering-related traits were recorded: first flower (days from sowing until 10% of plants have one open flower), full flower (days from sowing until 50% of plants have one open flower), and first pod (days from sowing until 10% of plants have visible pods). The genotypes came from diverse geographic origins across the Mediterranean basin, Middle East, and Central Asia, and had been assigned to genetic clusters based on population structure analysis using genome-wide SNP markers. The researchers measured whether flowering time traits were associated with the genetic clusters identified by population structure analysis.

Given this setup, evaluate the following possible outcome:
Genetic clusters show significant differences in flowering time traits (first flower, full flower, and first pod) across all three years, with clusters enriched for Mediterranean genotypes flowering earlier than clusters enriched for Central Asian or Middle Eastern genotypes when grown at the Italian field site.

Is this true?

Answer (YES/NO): NO